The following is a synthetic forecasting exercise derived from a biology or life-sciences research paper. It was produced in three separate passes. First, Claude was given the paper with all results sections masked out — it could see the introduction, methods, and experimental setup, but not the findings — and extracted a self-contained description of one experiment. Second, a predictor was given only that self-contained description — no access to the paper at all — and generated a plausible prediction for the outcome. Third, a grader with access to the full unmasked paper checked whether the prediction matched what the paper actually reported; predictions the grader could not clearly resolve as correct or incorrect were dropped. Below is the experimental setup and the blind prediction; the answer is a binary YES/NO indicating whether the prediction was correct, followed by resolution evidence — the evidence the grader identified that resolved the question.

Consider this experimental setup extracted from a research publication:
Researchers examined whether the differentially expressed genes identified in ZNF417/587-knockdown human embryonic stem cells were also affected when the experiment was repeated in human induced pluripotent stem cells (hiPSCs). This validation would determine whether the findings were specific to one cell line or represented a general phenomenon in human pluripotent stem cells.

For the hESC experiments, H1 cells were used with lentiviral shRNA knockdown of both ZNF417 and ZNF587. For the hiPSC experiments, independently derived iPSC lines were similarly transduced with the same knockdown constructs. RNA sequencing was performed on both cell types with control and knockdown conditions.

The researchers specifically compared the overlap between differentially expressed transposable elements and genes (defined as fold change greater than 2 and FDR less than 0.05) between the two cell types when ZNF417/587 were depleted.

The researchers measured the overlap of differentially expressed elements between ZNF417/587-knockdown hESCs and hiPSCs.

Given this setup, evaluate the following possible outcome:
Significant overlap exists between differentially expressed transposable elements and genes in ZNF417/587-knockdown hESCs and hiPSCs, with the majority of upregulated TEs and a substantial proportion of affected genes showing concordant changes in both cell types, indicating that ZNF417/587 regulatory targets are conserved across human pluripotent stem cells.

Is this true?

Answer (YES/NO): YES